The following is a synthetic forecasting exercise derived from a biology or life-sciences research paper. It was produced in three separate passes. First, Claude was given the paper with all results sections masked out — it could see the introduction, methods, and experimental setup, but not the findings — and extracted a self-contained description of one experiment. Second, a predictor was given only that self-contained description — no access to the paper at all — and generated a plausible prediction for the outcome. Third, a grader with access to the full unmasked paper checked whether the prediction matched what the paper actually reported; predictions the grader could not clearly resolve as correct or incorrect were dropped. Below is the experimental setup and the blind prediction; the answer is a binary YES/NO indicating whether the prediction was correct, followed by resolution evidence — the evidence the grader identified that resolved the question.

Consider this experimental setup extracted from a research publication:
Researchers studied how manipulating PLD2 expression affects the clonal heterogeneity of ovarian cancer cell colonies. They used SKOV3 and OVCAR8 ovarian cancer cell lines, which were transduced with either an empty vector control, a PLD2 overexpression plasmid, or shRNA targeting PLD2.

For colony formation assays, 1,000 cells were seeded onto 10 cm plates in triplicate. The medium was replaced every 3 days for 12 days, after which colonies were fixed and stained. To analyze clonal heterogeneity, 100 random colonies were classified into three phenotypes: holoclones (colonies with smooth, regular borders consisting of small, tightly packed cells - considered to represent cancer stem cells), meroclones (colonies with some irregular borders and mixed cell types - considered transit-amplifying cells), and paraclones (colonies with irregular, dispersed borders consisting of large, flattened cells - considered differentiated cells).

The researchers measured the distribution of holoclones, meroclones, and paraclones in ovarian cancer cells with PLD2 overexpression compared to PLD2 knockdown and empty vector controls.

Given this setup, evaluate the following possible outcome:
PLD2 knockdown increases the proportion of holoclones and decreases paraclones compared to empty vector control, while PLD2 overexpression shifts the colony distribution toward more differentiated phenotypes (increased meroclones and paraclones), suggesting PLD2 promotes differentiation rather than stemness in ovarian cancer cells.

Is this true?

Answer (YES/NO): NO